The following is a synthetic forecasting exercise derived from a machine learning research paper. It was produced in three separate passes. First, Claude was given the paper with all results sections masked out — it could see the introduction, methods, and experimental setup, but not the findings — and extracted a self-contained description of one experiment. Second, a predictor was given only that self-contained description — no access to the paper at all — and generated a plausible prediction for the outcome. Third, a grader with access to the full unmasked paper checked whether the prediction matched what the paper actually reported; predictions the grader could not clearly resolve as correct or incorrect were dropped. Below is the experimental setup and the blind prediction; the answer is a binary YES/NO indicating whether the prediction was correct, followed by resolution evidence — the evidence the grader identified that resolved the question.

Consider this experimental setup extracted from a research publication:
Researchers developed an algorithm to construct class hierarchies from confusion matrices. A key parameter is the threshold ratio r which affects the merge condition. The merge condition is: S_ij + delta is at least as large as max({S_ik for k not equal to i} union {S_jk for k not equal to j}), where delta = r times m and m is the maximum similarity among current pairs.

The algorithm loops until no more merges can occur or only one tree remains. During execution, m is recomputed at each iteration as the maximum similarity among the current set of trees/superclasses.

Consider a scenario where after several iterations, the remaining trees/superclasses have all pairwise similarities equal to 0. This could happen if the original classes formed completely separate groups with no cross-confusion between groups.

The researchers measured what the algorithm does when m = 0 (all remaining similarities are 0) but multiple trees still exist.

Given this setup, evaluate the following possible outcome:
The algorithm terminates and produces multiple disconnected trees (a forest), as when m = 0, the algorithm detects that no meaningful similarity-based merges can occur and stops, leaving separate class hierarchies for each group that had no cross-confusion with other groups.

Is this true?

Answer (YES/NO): NO